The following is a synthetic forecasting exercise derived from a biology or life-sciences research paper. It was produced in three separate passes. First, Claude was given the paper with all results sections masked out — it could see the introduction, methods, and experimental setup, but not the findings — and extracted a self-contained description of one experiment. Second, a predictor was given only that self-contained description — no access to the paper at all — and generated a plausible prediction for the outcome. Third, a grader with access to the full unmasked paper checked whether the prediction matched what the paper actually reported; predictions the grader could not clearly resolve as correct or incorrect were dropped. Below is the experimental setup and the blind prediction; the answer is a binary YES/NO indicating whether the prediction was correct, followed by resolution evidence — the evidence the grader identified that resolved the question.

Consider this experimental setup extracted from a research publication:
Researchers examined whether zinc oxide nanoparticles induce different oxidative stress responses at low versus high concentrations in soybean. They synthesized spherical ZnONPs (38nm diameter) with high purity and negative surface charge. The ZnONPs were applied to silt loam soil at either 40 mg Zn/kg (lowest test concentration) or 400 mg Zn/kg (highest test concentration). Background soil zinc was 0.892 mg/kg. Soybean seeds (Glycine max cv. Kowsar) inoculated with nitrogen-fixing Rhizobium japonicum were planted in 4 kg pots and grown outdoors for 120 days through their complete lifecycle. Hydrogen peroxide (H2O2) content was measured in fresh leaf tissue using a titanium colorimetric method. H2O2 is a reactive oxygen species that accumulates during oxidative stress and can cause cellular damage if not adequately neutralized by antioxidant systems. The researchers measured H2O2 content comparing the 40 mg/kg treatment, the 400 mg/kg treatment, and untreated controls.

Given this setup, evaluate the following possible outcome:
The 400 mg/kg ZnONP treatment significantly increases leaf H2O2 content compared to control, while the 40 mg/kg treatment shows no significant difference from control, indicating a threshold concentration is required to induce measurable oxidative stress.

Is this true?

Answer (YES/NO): NO